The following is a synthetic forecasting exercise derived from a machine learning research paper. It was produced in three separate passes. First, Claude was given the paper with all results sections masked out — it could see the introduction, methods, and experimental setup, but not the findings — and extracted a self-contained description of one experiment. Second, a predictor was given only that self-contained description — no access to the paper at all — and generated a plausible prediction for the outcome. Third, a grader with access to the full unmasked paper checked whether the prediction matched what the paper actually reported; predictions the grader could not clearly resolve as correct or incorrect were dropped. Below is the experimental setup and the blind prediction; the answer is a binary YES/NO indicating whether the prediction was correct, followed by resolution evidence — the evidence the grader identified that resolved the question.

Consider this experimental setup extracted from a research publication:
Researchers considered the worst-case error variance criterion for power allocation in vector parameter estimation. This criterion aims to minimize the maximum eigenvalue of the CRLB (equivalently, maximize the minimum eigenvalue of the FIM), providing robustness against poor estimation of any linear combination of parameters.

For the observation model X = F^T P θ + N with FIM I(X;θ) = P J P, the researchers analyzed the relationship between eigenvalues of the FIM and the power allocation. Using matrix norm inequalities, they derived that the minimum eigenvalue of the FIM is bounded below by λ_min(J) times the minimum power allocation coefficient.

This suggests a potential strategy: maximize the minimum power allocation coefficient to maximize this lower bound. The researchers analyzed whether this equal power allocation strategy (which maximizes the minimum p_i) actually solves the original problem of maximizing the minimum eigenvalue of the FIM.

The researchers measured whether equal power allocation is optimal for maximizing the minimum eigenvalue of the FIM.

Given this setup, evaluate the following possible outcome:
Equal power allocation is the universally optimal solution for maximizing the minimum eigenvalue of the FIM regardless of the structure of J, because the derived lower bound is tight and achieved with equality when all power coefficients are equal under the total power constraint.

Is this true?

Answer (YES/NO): NO